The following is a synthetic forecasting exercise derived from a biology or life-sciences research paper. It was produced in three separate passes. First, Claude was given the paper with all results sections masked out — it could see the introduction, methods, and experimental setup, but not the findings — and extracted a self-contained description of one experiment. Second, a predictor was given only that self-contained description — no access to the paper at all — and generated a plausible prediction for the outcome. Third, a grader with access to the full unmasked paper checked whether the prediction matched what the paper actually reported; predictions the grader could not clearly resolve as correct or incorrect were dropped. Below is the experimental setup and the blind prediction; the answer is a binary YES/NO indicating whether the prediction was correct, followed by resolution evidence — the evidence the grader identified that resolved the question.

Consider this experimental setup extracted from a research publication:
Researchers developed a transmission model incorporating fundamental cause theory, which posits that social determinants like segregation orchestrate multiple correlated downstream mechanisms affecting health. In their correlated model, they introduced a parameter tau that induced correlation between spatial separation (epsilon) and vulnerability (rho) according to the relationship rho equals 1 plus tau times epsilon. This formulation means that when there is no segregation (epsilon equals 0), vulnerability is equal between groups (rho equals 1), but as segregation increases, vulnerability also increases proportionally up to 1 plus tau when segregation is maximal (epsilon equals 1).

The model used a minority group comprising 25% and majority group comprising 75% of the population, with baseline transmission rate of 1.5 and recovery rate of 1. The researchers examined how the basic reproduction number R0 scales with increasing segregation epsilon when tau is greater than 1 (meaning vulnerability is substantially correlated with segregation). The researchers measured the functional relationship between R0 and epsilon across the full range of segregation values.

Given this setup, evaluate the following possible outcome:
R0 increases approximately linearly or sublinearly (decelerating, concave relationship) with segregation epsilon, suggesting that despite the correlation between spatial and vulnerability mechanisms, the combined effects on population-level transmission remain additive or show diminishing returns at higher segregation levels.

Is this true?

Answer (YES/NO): NO